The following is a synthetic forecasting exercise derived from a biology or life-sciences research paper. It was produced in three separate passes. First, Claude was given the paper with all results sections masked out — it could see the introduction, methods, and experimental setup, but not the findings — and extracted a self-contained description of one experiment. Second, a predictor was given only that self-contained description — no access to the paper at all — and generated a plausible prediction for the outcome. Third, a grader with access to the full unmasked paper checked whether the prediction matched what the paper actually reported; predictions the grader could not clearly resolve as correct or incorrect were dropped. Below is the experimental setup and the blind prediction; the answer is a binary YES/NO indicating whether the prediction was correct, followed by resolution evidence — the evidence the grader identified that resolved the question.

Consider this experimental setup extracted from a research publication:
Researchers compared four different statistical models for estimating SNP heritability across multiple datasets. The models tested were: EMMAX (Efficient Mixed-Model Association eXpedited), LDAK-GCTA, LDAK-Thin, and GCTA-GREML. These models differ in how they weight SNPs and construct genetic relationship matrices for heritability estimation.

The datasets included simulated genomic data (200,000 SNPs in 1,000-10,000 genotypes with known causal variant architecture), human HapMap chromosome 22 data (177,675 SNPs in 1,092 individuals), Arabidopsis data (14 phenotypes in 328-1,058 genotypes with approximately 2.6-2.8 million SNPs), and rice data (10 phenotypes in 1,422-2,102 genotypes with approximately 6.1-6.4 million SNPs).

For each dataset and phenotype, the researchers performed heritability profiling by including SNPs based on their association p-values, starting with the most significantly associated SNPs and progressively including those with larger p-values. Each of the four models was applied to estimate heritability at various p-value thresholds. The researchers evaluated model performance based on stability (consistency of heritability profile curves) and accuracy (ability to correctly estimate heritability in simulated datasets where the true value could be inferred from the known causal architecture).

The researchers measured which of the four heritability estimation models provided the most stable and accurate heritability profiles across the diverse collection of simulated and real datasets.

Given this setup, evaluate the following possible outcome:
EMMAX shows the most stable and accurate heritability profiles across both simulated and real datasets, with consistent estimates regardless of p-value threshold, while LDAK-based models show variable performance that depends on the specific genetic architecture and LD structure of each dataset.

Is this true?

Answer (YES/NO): NO